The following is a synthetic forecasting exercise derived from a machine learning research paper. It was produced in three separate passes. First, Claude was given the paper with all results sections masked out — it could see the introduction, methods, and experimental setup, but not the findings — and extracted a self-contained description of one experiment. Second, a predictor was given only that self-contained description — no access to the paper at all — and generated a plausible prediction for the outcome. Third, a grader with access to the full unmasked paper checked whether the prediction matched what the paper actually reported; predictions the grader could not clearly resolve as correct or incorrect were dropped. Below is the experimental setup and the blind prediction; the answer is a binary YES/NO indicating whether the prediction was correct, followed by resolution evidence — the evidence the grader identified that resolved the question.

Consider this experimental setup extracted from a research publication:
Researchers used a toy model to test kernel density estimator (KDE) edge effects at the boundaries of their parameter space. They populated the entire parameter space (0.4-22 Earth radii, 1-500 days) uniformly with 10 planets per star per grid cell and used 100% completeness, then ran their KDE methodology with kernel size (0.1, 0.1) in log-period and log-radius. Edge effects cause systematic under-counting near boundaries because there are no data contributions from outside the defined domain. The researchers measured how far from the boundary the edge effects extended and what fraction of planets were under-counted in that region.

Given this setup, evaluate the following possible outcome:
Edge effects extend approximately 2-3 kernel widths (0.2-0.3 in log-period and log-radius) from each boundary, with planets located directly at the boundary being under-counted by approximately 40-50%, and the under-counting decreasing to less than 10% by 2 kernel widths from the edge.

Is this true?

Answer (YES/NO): NO